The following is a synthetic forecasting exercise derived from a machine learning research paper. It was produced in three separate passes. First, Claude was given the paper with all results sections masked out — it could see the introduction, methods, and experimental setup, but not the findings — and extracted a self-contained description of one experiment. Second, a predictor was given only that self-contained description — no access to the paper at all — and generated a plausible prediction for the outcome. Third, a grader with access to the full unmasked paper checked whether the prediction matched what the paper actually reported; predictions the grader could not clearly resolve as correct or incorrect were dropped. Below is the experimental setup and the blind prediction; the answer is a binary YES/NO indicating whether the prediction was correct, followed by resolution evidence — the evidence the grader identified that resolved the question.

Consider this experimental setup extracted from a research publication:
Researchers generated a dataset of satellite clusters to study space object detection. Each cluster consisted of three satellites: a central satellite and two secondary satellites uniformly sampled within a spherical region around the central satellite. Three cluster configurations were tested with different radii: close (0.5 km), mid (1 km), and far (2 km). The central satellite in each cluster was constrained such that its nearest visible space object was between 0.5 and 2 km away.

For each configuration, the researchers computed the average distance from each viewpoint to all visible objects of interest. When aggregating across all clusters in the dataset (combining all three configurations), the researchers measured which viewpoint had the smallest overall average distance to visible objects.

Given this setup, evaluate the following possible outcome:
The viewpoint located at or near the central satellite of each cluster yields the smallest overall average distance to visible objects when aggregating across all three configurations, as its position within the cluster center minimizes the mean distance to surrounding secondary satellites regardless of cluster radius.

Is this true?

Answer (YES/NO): YES